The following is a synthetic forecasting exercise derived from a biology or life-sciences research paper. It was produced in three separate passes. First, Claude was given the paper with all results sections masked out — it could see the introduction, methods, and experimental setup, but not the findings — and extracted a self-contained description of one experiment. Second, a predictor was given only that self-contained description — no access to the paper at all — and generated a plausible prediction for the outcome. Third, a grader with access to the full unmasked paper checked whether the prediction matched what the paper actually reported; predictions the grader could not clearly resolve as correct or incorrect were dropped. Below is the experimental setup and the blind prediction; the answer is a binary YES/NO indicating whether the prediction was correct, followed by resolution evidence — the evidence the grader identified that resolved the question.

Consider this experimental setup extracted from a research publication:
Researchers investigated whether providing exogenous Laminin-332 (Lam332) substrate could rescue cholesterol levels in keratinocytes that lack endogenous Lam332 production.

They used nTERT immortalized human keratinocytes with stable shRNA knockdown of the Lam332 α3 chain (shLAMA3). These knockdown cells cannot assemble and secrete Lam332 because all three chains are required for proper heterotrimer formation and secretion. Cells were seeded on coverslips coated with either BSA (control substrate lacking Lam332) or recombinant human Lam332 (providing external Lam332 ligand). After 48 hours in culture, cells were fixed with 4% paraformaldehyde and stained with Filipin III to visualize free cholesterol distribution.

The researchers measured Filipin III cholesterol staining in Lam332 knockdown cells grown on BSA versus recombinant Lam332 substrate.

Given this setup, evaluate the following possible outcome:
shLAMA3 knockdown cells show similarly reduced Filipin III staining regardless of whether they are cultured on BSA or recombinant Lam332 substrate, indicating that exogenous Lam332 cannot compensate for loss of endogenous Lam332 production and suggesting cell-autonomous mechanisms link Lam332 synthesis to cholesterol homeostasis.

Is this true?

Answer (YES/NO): NO